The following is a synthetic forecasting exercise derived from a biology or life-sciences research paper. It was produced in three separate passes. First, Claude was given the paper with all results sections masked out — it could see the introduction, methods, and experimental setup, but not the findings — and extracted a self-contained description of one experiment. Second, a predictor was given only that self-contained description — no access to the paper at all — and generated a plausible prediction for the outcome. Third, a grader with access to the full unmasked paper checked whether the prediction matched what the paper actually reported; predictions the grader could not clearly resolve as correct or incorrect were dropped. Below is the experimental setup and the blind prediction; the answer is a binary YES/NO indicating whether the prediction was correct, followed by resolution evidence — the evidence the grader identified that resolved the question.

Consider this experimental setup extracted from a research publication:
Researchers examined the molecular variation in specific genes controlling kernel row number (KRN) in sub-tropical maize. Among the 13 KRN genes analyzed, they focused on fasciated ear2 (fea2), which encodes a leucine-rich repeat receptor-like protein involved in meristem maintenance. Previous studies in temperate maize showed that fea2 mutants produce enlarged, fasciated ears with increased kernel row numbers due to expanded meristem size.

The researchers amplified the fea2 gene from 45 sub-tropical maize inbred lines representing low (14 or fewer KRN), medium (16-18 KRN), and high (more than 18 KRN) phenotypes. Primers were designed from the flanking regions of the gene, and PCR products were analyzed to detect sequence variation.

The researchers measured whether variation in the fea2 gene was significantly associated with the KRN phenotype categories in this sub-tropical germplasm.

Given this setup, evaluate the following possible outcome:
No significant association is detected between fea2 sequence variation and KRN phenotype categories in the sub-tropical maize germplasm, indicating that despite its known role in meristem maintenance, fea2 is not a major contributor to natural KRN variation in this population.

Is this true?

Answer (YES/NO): NO